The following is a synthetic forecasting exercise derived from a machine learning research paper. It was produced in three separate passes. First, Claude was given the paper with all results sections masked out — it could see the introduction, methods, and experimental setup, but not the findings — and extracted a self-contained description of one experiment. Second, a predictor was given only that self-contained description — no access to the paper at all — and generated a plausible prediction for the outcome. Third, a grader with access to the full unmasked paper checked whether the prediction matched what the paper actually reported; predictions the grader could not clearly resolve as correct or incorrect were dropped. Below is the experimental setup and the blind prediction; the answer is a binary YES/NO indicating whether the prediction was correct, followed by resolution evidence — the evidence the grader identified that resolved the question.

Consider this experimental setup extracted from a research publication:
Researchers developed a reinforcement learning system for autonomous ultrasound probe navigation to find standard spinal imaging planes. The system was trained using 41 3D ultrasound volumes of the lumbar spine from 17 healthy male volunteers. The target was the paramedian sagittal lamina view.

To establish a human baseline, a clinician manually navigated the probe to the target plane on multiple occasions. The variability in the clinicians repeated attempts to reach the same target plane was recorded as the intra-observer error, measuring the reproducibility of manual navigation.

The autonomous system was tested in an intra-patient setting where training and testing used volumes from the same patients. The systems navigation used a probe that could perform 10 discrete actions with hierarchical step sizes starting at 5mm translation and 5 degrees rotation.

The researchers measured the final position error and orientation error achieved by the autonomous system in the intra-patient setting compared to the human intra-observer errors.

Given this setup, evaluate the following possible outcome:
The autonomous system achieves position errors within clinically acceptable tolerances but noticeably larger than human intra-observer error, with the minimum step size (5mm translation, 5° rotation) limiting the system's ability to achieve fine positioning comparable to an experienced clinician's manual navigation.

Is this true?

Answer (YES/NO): NO